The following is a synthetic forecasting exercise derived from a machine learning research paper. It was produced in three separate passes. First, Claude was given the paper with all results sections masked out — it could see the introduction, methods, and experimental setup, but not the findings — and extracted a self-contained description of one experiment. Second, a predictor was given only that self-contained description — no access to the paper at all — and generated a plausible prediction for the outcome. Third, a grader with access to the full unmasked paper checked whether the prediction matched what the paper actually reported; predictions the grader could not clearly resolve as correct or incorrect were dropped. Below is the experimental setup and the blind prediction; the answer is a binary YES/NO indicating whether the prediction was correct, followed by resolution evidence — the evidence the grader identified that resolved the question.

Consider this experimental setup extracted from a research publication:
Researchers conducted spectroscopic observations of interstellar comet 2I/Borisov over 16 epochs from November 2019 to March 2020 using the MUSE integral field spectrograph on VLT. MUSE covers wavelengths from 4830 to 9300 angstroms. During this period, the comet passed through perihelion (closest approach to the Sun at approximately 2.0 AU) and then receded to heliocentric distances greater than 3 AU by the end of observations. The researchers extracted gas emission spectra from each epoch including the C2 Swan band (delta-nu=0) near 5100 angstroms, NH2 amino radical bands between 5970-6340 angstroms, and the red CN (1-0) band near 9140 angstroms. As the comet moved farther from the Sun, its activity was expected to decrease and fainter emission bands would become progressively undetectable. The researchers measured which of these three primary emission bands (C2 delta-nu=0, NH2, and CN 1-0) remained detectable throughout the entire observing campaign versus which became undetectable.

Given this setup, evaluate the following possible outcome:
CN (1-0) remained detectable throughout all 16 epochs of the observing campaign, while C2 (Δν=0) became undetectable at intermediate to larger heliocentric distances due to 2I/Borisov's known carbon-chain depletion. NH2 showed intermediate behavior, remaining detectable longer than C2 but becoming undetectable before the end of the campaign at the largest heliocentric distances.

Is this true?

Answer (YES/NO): NO